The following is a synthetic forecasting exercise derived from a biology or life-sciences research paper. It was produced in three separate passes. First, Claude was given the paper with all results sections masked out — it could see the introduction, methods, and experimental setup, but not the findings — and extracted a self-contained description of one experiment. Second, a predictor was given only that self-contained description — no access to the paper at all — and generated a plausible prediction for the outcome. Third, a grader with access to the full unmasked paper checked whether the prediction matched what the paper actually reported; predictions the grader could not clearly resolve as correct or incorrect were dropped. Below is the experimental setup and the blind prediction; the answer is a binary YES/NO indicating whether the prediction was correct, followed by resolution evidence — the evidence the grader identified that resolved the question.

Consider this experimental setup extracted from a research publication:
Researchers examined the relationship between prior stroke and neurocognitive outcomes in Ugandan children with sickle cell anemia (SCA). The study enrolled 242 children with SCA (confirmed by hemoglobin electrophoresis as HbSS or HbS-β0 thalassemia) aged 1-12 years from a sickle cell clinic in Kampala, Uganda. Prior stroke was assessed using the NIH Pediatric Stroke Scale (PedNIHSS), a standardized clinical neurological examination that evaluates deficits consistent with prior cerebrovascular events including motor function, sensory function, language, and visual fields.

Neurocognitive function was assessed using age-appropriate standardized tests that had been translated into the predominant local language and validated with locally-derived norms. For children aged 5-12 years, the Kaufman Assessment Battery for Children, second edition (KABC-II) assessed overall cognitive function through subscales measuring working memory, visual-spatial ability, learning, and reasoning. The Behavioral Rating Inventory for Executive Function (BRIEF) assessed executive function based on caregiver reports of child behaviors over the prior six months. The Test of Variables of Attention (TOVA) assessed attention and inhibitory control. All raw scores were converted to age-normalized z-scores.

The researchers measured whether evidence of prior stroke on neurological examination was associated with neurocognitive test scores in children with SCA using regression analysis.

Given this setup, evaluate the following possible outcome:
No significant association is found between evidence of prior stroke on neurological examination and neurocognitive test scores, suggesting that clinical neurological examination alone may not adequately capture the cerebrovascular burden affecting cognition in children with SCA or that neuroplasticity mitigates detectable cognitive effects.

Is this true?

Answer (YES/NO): NO